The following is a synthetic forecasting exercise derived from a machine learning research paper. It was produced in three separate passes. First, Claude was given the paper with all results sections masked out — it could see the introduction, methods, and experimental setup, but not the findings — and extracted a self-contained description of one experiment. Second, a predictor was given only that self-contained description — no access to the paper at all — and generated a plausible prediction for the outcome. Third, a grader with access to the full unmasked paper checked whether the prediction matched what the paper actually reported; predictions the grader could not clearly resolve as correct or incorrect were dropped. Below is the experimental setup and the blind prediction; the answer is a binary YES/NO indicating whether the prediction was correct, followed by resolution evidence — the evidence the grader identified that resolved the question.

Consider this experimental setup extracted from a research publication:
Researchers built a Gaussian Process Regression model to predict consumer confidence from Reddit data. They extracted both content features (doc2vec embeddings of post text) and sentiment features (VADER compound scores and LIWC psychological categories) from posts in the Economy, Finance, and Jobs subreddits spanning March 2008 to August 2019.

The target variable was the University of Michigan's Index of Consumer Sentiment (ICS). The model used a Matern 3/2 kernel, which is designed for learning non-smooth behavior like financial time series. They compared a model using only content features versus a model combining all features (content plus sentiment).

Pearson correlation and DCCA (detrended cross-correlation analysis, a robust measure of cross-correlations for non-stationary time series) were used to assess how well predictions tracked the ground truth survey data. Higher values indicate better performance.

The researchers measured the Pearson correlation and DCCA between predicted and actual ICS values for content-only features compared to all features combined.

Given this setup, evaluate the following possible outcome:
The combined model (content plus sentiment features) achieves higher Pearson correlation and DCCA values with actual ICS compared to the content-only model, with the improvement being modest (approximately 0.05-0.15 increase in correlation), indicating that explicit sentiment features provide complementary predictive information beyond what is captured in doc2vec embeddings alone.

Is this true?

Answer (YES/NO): NO